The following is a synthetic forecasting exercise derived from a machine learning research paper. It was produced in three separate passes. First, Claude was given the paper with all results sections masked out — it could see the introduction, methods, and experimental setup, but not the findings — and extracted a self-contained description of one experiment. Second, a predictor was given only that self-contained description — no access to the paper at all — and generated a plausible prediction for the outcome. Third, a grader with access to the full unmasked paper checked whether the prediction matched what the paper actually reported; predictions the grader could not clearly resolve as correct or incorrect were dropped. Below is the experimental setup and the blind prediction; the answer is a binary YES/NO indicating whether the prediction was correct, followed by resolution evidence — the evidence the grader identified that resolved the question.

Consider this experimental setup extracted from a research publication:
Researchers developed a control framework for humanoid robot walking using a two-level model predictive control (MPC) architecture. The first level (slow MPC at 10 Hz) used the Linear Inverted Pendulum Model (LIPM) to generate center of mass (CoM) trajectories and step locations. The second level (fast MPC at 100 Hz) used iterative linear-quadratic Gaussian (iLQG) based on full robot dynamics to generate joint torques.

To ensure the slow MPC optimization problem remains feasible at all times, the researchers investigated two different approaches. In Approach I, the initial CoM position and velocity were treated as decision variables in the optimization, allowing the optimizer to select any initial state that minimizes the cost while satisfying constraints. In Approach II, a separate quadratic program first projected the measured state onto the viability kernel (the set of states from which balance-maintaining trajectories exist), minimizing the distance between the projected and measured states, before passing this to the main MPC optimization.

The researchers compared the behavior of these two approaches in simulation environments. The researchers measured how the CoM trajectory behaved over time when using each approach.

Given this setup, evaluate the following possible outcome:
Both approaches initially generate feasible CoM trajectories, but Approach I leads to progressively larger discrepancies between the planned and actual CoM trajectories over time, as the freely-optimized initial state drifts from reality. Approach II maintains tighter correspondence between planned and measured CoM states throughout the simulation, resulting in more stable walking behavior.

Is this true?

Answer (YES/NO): NO